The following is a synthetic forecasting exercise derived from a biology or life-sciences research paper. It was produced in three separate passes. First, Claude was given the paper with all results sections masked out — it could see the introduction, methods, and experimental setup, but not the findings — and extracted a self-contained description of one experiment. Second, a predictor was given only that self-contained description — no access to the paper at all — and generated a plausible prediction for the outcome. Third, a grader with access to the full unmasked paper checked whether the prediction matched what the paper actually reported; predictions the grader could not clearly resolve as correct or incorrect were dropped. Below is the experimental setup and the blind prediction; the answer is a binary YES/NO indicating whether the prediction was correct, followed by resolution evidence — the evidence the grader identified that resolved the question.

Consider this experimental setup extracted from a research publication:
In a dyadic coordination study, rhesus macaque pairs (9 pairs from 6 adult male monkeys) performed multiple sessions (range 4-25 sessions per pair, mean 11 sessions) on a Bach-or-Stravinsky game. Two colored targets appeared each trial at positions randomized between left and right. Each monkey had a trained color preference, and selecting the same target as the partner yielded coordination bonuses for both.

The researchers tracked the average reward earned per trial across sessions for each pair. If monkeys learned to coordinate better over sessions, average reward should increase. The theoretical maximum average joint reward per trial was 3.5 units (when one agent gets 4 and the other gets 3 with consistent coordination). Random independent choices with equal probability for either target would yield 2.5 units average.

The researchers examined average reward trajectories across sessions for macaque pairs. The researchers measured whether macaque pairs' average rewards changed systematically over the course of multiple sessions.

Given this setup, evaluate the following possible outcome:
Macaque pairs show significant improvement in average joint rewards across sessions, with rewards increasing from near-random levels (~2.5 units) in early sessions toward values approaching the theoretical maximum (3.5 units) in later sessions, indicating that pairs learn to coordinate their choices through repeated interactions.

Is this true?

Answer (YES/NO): YES